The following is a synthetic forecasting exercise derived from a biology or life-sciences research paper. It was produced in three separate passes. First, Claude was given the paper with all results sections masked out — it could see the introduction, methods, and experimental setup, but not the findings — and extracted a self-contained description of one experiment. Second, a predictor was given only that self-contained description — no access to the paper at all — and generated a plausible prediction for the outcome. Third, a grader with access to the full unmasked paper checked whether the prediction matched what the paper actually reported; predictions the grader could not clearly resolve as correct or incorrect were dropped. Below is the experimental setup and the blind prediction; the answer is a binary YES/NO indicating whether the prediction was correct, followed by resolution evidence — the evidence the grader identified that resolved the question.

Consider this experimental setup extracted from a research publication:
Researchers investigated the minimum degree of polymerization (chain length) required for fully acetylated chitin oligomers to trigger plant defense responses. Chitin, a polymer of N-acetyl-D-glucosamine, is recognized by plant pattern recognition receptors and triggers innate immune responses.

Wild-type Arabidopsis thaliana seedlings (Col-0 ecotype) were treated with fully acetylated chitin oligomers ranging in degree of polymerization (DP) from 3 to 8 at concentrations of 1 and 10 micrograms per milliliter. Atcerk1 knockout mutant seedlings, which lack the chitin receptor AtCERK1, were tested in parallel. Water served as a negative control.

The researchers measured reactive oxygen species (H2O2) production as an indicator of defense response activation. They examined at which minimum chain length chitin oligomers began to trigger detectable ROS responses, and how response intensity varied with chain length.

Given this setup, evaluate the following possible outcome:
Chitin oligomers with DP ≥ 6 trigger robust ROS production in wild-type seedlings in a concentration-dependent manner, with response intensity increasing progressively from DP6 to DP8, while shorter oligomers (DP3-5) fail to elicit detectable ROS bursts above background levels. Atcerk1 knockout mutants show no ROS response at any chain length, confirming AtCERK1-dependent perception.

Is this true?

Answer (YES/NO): NO